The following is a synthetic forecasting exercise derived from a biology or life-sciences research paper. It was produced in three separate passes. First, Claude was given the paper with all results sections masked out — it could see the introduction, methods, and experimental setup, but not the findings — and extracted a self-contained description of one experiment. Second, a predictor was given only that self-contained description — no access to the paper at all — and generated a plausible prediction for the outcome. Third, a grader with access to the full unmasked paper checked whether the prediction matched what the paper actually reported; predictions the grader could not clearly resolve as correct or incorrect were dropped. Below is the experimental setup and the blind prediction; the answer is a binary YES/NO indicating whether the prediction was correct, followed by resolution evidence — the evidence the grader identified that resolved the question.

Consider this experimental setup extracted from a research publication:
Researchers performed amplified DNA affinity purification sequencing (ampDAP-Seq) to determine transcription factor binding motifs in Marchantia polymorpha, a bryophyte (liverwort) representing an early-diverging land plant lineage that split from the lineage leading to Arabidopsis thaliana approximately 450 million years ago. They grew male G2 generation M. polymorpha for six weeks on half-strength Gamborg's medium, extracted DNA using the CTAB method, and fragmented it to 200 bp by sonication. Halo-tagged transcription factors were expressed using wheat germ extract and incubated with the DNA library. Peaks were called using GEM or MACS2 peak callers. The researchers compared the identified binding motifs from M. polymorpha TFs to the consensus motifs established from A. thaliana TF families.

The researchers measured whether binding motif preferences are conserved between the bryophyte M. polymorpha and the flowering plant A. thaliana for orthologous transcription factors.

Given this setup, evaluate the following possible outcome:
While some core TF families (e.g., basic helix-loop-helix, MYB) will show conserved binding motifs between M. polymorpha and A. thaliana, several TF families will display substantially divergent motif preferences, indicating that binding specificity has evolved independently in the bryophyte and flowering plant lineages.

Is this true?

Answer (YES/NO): NO